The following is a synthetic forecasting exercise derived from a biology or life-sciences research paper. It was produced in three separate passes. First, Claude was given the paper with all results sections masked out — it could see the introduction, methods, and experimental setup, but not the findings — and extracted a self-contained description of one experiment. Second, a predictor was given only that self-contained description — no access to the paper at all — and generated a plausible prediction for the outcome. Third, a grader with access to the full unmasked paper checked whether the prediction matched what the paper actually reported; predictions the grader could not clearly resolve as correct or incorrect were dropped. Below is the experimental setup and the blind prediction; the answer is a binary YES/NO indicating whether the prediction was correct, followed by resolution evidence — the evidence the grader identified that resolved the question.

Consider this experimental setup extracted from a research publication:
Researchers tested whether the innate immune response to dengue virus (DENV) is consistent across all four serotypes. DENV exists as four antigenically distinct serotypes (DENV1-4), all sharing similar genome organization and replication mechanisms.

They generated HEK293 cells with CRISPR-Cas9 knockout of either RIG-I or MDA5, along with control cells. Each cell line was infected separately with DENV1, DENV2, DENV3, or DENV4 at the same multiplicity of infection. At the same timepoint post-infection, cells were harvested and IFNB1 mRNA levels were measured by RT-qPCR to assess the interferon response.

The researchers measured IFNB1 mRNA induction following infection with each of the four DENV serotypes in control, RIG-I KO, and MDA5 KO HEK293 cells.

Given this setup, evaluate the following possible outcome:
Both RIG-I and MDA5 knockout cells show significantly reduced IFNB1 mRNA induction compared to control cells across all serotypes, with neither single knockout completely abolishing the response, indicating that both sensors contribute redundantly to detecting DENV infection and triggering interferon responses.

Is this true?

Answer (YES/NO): NO